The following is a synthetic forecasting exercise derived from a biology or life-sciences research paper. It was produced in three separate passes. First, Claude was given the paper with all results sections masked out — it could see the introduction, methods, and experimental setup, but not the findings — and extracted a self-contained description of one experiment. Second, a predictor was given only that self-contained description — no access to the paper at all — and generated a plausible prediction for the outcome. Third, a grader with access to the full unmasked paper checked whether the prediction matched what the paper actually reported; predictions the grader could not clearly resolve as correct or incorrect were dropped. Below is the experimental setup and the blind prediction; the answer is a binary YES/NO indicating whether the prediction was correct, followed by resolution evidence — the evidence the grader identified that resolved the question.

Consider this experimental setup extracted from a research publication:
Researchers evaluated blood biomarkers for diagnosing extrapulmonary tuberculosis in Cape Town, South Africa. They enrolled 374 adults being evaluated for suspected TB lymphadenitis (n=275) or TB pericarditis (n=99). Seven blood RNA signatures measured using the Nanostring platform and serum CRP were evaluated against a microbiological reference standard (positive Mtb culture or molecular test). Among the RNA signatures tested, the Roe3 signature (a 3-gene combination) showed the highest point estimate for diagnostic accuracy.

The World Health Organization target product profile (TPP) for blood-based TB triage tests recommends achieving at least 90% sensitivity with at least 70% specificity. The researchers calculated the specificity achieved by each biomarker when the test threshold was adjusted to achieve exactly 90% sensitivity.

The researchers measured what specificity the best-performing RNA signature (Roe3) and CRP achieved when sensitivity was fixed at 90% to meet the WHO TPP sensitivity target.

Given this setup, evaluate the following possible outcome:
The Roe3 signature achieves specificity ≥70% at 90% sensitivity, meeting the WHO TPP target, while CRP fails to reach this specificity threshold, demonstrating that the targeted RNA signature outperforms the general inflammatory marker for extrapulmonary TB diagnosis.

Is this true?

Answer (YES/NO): NO